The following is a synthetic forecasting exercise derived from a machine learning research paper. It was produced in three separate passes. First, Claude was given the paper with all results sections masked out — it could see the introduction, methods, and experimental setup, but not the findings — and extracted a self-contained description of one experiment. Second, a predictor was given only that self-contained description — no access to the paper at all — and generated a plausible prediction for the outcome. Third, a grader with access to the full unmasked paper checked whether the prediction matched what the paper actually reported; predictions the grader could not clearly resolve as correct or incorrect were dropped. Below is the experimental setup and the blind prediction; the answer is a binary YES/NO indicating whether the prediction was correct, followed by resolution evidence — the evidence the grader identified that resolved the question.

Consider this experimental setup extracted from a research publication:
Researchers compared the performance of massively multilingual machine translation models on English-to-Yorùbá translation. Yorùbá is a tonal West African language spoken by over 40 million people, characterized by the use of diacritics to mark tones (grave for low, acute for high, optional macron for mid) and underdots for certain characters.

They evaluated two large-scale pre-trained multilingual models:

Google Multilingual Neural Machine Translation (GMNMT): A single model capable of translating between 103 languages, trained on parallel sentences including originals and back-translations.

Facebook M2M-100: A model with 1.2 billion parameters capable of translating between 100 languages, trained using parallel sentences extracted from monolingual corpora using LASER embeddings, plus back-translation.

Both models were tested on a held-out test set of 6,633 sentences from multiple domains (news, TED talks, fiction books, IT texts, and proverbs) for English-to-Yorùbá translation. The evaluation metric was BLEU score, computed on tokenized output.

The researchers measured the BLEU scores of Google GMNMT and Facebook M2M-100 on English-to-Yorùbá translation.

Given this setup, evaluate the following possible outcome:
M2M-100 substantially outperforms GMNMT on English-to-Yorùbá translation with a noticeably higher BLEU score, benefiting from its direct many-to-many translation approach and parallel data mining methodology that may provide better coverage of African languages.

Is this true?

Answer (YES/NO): NO